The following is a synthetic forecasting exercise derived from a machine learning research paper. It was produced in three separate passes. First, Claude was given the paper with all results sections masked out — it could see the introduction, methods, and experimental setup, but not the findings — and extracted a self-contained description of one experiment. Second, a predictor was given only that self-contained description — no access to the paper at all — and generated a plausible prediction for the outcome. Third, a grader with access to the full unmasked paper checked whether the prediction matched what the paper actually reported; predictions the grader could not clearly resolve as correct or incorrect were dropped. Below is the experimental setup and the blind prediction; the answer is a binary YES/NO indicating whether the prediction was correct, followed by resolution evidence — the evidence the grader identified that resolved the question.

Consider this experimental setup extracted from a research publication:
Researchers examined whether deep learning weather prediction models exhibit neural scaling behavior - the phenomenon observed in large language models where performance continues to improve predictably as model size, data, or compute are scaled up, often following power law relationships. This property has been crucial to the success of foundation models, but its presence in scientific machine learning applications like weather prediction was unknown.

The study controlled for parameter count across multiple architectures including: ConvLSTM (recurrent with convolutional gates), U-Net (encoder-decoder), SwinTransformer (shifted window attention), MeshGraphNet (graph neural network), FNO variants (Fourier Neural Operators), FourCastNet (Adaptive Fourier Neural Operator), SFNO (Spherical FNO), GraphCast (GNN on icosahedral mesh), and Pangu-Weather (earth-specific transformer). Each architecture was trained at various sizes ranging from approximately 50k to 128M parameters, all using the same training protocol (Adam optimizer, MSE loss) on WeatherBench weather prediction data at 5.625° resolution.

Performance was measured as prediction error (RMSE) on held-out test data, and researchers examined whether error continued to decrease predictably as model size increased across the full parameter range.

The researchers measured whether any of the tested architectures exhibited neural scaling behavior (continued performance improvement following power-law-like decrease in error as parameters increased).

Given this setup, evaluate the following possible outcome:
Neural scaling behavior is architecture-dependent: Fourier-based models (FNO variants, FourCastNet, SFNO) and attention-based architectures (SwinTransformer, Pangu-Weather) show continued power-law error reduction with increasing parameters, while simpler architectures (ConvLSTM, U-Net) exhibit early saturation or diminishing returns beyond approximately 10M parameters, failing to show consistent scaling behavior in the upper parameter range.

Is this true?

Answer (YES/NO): NO